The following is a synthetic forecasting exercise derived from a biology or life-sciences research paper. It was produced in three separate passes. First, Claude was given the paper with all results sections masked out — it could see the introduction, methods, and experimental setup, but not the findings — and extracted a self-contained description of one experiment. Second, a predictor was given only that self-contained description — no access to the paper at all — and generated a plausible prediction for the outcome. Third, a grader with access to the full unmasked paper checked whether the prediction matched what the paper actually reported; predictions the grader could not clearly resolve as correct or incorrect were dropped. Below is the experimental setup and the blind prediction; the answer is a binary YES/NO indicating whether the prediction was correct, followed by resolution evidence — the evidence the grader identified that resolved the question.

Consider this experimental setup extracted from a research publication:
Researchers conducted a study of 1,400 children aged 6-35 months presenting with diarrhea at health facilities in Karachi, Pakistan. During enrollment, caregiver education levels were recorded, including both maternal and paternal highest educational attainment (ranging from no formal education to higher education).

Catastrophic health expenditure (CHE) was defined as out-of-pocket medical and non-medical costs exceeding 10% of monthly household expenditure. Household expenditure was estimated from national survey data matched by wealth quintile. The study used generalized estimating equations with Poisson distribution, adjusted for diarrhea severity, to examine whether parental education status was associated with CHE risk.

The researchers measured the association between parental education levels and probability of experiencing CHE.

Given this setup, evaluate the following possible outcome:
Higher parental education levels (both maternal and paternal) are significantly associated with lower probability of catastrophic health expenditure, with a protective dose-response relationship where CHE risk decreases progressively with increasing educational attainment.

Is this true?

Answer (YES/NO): NO